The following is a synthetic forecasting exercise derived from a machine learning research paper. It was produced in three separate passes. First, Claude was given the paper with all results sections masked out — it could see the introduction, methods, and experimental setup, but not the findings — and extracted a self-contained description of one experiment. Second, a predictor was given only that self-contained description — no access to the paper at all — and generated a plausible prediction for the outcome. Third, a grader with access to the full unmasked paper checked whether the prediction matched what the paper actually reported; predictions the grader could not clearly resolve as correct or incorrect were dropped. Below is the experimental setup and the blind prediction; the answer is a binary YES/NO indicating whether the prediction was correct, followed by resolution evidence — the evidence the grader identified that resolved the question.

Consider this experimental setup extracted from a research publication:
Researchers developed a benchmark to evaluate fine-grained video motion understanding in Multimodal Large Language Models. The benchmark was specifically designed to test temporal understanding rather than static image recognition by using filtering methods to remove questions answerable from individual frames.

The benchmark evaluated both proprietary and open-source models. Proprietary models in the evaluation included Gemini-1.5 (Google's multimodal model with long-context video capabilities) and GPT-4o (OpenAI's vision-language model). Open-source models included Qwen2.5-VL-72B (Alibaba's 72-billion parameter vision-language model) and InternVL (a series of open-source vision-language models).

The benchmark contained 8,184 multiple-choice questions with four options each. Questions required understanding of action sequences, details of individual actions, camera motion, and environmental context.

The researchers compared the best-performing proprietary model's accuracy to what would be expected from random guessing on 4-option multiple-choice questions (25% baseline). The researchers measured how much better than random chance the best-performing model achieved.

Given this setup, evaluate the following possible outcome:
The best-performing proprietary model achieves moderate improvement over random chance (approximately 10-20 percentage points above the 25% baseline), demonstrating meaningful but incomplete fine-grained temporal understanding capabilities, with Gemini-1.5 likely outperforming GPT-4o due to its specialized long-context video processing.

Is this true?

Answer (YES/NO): NO